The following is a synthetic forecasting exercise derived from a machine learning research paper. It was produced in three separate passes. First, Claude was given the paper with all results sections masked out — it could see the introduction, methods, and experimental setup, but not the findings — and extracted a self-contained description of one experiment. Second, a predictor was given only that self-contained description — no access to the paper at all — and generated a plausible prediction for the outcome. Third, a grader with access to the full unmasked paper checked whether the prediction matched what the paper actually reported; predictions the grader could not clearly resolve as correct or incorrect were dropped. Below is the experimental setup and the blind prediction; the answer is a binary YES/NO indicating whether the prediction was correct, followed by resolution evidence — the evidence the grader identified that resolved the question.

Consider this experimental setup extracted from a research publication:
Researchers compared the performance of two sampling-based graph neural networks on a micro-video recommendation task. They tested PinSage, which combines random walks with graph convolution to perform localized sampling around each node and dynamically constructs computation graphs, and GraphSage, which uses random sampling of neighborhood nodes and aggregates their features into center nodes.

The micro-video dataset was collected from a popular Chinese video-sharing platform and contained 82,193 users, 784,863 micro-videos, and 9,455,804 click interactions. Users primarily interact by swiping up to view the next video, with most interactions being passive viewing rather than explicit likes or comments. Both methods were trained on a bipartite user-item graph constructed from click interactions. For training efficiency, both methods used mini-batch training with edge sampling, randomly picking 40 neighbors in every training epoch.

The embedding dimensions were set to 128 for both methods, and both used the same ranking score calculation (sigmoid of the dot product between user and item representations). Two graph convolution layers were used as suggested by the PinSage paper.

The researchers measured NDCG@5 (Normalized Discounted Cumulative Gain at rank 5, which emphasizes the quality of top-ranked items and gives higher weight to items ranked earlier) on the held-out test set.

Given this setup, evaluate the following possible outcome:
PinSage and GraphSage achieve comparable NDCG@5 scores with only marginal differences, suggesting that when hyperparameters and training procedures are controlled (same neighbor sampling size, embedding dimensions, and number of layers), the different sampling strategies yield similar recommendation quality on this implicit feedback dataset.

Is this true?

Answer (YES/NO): YES